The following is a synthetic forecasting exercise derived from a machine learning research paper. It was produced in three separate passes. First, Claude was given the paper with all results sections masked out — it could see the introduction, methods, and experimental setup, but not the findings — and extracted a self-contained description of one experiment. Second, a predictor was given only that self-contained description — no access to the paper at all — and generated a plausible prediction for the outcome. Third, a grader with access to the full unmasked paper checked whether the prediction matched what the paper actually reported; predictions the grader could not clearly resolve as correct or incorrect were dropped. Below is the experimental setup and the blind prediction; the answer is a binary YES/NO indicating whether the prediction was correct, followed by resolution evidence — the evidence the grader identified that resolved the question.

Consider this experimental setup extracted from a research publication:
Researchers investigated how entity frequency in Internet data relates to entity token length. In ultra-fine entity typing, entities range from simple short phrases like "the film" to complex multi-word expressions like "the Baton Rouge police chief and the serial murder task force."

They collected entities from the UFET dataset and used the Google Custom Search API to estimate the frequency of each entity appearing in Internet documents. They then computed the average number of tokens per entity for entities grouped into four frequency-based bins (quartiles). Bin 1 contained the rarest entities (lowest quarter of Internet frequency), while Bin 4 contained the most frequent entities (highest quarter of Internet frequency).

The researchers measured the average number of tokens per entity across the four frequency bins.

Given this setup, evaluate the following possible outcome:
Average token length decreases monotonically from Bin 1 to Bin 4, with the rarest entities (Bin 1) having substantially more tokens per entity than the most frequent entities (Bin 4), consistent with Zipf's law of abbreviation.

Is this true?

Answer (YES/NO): YES